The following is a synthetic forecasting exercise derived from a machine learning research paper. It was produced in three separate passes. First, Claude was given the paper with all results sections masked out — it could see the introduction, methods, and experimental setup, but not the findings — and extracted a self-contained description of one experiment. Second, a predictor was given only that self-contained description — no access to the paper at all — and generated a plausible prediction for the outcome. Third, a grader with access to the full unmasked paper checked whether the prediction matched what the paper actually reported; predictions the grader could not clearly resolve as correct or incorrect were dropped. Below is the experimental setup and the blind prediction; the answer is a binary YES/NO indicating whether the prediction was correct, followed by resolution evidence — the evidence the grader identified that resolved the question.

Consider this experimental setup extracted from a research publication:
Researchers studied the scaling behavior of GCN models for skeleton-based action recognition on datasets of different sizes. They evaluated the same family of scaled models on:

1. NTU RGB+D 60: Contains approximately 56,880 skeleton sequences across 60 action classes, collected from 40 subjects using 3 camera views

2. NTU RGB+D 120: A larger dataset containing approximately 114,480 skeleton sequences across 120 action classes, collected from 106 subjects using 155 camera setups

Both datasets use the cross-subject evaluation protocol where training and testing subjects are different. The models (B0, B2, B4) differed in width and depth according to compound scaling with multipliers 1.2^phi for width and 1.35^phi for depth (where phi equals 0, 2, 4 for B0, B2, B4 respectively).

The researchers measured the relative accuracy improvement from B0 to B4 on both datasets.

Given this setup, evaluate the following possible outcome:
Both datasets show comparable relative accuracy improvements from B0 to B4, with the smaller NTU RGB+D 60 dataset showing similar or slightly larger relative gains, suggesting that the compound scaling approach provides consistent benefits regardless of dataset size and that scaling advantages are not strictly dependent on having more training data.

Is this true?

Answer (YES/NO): NO